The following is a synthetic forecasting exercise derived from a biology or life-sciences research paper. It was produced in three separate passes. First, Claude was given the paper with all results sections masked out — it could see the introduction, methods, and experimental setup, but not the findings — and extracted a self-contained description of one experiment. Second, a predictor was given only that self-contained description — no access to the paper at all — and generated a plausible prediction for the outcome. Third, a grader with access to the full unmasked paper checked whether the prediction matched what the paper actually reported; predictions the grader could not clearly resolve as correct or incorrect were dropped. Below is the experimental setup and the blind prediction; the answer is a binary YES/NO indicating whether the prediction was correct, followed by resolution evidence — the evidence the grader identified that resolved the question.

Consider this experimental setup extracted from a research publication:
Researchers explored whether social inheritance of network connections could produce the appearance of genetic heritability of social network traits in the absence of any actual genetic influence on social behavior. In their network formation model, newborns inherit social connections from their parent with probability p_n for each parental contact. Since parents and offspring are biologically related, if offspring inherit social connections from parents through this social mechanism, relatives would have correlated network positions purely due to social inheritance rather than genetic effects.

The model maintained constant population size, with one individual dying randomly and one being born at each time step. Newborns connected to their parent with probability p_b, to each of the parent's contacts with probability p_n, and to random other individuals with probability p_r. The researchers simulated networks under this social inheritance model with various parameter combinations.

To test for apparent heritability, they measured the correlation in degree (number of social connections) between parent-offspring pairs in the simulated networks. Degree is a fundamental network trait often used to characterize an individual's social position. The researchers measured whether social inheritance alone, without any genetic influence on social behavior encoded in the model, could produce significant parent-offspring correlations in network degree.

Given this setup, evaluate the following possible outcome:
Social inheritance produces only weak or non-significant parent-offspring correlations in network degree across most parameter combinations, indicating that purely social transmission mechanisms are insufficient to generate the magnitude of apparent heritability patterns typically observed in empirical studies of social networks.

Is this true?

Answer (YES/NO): NO